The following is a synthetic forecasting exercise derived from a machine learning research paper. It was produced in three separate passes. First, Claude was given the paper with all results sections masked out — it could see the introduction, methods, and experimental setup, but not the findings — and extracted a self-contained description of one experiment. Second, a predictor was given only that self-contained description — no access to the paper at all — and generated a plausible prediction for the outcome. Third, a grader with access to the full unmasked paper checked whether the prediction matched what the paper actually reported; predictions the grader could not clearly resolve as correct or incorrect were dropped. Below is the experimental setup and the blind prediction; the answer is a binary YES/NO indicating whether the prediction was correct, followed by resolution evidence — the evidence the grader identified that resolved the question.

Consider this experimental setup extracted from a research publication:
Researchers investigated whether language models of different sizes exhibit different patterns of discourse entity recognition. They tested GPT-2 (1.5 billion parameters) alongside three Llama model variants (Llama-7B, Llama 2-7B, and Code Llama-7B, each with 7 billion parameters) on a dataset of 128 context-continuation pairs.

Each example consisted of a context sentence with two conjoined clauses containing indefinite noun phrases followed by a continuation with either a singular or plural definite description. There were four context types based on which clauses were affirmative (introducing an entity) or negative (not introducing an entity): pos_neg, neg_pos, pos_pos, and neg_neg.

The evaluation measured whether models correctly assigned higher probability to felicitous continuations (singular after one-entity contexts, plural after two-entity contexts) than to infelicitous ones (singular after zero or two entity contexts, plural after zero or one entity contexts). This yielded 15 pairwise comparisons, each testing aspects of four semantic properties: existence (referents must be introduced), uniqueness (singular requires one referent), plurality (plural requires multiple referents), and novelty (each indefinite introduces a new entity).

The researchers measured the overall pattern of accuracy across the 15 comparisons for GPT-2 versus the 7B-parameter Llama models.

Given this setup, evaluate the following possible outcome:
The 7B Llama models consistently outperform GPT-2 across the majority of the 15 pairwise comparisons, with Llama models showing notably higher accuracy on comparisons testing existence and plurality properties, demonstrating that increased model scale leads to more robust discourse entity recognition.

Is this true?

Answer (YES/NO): NO